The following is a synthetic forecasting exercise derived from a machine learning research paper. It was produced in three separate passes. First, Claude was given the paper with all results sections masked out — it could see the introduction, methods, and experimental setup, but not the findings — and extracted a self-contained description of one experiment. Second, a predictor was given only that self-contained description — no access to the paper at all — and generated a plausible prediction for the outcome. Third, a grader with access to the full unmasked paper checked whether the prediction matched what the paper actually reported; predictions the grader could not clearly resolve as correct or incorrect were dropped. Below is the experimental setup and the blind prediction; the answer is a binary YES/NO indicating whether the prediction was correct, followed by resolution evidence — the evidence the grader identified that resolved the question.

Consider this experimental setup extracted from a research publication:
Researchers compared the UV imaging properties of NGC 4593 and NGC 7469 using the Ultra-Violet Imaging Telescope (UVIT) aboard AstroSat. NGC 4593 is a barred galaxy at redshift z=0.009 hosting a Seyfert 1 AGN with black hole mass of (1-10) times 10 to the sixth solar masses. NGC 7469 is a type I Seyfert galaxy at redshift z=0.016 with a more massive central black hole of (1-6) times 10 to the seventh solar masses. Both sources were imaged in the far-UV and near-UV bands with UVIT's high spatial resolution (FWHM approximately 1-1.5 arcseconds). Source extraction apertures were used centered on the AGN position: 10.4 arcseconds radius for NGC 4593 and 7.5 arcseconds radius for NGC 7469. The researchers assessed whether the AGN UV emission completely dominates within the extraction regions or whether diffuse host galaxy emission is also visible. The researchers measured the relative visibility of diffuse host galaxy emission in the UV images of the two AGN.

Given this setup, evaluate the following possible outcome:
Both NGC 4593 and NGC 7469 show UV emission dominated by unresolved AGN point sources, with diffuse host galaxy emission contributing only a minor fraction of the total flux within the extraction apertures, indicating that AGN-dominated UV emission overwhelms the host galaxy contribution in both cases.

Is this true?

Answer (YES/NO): YES